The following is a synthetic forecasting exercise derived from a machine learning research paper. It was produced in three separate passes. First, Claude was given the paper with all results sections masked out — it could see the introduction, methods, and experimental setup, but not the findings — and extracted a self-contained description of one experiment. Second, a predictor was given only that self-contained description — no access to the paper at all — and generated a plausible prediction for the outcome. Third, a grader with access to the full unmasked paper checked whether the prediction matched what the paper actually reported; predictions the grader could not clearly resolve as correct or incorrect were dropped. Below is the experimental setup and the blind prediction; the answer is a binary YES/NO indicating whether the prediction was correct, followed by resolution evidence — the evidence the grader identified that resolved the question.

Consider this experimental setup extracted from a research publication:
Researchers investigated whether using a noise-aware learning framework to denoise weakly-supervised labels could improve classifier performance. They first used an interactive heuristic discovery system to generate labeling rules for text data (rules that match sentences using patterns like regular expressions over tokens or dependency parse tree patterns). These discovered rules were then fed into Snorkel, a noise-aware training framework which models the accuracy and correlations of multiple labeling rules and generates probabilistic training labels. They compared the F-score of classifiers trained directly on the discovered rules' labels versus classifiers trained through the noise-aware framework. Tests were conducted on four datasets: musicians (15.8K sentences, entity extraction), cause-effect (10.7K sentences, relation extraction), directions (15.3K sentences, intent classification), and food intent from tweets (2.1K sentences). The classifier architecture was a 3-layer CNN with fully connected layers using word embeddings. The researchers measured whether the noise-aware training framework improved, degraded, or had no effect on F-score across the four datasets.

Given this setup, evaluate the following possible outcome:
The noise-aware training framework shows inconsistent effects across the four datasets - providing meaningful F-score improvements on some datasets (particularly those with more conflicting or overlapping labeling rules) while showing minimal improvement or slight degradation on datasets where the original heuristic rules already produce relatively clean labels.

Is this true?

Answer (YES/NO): NO